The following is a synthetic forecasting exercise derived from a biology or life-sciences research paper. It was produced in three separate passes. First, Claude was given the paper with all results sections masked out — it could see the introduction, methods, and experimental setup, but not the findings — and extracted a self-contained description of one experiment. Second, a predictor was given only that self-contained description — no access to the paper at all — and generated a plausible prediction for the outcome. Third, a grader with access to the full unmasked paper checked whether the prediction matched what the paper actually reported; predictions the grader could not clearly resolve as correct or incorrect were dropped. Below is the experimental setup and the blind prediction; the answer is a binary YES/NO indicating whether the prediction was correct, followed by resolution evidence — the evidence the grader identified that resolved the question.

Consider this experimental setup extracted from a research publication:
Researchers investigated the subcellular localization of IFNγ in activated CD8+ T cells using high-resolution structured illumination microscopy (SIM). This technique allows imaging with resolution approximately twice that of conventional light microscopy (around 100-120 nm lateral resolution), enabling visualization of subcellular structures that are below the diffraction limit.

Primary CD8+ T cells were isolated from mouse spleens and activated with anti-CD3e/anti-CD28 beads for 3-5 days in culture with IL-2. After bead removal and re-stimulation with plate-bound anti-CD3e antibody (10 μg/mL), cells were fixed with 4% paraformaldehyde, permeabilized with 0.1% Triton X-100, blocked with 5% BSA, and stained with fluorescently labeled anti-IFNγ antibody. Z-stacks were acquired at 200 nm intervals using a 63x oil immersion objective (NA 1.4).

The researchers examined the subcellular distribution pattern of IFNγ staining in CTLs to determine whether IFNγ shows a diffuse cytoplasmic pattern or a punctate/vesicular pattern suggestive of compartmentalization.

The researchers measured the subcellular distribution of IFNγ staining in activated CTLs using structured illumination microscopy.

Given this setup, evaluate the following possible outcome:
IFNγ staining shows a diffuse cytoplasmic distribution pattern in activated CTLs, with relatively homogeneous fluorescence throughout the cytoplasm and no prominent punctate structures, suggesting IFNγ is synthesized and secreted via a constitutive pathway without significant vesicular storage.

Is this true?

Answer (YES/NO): NO